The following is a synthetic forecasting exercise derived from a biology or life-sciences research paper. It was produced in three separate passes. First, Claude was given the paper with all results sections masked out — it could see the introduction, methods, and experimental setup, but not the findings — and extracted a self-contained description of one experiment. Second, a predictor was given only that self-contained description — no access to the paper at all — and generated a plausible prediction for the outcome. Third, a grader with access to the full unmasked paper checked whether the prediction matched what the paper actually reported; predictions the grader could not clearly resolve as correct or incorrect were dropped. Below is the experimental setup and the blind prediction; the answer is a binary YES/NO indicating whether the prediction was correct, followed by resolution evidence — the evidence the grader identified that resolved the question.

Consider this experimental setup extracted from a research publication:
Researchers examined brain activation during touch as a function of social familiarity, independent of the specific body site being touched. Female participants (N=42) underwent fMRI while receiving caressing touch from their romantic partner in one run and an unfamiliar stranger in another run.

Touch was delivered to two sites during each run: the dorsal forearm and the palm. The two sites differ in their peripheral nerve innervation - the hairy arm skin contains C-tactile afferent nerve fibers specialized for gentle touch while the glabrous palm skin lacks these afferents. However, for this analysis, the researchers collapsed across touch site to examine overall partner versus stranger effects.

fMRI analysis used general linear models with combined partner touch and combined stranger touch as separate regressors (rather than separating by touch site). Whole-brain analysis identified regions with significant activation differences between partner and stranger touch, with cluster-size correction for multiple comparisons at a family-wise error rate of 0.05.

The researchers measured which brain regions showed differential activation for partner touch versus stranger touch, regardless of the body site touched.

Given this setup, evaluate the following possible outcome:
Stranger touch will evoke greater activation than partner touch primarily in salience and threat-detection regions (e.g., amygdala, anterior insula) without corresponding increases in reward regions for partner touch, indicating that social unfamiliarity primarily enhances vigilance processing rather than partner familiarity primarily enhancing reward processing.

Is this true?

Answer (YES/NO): NO